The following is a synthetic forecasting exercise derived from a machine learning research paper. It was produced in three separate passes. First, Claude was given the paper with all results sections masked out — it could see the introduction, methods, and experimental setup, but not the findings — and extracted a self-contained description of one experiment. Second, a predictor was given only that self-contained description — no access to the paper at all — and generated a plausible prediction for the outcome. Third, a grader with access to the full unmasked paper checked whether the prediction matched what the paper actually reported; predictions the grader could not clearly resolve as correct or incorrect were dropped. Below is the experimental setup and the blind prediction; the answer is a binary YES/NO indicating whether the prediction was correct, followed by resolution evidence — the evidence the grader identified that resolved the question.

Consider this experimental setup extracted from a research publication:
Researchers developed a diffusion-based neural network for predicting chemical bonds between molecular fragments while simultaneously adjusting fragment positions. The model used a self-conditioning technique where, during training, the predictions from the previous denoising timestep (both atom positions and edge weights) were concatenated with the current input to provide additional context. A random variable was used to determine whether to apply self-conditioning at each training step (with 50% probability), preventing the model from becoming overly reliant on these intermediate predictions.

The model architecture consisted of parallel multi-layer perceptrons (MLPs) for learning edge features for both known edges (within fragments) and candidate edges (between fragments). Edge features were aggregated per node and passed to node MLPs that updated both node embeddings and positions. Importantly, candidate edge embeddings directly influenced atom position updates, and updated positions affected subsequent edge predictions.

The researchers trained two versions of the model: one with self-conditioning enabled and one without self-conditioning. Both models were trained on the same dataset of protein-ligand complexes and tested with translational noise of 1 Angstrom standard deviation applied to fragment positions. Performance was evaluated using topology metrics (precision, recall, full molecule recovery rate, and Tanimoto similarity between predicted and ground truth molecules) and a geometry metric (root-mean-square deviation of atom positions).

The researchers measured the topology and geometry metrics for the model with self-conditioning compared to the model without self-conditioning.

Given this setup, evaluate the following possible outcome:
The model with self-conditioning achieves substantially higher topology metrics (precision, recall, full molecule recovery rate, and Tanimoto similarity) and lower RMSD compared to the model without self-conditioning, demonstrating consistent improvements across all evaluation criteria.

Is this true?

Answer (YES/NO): YES